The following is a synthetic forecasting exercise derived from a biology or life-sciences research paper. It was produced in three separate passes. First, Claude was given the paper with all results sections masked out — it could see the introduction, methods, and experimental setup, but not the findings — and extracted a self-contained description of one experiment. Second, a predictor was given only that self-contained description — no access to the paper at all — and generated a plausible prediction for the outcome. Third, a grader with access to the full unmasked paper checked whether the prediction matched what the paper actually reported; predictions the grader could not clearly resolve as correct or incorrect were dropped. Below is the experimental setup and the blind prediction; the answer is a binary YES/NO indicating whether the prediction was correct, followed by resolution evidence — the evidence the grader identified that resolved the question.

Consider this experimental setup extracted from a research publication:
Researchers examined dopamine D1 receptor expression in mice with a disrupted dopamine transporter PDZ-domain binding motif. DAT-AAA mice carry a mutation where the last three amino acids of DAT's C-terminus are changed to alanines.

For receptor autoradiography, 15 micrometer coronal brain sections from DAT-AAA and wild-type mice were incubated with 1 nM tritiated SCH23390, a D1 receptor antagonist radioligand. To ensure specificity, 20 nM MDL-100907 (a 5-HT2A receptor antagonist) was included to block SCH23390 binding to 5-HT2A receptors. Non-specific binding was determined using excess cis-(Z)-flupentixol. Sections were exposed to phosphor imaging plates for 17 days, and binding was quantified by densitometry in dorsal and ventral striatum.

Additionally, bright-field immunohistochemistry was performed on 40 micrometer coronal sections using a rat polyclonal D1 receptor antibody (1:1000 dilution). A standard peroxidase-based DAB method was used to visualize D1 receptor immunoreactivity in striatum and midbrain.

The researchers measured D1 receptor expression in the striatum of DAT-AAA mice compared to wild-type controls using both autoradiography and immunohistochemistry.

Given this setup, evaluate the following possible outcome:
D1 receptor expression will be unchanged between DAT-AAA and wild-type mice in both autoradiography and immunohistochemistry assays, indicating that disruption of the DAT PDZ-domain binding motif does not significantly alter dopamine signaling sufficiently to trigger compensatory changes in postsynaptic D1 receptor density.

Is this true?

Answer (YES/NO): YES